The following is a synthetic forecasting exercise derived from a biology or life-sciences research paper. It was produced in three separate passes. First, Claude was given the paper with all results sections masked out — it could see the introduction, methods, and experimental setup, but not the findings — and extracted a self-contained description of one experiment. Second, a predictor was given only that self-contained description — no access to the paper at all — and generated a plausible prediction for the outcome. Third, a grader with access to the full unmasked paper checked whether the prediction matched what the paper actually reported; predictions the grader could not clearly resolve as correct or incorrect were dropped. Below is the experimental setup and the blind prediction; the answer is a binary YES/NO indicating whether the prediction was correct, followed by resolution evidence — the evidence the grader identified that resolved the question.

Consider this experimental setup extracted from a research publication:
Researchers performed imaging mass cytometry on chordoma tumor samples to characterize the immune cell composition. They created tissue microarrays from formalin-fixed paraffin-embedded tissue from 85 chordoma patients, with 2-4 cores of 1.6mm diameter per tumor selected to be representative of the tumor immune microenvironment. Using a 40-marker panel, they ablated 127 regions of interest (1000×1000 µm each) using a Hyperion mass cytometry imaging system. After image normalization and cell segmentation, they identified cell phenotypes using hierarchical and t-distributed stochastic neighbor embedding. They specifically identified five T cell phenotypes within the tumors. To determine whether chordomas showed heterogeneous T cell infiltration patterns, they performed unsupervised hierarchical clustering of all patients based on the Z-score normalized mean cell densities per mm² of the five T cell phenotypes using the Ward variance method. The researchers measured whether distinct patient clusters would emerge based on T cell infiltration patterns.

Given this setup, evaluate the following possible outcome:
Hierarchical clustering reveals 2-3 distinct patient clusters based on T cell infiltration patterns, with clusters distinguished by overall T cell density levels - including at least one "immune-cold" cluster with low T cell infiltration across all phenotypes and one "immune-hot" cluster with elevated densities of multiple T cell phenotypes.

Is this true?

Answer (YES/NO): YES